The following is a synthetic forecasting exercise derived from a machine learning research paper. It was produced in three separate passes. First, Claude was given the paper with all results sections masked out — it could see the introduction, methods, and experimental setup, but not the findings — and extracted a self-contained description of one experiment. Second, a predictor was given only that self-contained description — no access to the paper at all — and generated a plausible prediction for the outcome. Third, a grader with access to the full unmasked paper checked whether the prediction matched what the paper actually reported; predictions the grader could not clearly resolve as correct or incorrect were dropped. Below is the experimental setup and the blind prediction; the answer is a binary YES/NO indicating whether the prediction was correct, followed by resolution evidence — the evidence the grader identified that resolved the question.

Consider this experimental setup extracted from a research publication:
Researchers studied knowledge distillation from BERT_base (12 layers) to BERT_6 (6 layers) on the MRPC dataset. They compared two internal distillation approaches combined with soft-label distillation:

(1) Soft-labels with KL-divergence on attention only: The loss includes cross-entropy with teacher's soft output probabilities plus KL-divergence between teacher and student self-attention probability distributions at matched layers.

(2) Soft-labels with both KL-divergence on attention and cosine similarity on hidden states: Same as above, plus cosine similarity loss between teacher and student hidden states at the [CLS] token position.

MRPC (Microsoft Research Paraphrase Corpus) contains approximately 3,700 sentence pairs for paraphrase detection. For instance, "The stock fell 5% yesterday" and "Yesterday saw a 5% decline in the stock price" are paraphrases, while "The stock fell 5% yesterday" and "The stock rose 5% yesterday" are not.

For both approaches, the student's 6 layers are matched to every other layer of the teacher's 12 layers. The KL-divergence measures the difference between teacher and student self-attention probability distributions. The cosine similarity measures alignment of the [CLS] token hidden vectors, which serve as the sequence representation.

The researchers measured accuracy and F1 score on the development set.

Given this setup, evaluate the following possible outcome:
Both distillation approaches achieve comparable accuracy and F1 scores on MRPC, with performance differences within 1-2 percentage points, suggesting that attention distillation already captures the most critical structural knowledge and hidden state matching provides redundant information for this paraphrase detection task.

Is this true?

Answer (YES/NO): YES